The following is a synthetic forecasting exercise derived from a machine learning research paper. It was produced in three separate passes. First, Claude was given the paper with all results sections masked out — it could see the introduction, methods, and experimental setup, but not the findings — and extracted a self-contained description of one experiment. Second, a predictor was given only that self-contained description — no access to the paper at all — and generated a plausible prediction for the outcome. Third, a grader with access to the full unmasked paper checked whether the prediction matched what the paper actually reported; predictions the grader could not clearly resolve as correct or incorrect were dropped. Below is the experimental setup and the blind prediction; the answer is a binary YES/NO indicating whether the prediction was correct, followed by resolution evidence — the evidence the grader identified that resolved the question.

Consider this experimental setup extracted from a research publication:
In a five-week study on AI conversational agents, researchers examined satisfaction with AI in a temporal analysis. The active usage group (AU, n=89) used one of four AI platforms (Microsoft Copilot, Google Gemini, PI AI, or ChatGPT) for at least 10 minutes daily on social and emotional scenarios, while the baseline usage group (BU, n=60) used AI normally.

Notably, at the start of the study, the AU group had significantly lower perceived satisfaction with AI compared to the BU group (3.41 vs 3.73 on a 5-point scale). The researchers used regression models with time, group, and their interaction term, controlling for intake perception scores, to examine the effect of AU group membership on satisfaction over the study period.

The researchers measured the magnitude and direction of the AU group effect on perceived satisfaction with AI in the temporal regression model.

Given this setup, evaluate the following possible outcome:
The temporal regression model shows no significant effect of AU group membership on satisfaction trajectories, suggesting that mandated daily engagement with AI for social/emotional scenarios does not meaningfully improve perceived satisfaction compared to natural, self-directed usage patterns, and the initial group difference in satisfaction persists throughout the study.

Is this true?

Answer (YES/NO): NO